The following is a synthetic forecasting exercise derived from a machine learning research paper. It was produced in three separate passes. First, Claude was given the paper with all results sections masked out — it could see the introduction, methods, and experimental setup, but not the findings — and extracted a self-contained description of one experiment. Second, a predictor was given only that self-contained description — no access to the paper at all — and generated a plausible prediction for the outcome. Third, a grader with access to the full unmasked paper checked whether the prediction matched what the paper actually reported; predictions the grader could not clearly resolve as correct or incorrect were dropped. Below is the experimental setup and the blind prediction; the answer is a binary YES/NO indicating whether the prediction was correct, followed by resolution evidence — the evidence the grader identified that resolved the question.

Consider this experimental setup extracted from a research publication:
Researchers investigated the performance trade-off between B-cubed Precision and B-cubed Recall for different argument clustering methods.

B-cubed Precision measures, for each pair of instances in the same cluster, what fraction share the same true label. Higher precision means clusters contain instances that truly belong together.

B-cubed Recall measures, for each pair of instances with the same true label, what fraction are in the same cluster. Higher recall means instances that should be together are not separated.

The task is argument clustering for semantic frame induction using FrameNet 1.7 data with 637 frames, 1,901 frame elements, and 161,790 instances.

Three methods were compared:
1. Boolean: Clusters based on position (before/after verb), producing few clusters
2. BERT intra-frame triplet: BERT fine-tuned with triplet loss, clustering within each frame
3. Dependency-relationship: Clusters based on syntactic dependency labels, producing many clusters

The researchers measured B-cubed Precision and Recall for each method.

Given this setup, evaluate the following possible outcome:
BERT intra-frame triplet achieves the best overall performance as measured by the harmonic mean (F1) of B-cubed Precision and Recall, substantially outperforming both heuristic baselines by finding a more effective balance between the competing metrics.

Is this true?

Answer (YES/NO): YES